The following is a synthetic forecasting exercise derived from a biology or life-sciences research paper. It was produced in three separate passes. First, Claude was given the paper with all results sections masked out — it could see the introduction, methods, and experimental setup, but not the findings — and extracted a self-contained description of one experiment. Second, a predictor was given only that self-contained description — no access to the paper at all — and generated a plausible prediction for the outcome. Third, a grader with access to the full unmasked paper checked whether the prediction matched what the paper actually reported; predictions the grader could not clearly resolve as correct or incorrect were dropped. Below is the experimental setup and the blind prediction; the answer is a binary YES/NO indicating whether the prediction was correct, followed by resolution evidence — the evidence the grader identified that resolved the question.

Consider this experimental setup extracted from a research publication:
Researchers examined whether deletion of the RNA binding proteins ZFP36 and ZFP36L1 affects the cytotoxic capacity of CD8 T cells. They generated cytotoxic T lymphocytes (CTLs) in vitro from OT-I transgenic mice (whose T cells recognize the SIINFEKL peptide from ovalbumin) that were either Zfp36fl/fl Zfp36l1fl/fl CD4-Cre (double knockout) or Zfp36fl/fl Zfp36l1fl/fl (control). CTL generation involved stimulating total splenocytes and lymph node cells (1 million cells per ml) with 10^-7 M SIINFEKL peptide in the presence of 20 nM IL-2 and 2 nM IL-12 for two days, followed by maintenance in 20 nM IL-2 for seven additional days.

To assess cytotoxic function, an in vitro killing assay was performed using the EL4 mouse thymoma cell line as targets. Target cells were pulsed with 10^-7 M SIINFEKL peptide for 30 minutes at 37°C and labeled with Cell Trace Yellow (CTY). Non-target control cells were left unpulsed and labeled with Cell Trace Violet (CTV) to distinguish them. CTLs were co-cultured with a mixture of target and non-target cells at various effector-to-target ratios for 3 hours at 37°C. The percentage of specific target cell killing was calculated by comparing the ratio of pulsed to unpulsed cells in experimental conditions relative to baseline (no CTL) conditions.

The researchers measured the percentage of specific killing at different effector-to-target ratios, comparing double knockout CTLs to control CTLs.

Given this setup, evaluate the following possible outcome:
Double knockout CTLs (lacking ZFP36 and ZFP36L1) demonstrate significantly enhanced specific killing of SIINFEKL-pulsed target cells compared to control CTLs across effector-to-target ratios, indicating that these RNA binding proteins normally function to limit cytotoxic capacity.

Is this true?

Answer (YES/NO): YES